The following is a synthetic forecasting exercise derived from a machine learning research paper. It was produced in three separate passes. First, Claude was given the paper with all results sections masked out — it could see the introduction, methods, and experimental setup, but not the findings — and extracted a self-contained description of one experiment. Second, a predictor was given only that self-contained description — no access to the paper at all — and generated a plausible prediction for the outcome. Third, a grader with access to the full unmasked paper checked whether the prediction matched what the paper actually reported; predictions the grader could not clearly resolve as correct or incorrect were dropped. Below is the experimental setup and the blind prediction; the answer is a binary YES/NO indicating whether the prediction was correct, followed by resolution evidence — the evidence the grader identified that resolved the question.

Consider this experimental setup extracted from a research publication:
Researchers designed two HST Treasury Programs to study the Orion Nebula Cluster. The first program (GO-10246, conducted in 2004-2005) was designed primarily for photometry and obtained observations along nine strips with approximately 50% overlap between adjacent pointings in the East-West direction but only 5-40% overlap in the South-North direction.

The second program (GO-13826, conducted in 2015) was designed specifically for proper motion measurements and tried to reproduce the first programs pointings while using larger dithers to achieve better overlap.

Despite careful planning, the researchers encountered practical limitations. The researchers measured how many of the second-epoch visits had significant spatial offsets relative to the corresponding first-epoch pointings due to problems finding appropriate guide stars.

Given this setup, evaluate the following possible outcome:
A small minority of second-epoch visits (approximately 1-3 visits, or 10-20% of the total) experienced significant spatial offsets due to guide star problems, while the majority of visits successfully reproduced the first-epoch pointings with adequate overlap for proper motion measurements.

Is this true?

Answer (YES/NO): NO